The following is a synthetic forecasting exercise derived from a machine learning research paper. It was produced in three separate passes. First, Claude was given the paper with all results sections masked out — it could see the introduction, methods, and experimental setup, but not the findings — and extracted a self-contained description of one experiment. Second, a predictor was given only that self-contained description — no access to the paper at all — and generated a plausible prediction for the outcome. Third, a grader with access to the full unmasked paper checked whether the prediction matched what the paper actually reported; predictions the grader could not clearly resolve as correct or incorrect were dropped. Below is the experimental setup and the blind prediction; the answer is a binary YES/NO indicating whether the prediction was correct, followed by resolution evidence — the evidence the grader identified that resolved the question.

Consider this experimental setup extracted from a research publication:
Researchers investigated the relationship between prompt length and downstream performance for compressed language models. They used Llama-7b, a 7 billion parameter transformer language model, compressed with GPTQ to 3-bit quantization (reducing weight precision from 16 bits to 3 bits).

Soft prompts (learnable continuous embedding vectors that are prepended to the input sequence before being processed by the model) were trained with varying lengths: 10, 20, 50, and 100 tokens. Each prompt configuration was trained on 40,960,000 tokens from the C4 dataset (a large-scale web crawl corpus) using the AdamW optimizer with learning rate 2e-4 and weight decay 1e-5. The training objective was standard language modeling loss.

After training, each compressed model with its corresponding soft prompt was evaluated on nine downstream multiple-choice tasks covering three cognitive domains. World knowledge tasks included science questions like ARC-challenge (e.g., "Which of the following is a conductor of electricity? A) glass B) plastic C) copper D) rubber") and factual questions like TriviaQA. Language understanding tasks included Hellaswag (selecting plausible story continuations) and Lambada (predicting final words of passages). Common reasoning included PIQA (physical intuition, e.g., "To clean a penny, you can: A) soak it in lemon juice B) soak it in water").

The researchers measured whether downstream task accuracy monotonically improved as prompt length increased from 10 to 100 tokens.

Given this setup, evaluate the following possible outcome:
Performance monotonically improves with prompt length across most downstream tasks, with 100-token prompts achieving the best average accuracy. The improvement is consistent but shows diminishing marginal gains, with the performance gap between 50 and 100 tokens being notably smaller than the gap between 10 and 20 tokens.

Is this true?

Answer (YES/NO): NO